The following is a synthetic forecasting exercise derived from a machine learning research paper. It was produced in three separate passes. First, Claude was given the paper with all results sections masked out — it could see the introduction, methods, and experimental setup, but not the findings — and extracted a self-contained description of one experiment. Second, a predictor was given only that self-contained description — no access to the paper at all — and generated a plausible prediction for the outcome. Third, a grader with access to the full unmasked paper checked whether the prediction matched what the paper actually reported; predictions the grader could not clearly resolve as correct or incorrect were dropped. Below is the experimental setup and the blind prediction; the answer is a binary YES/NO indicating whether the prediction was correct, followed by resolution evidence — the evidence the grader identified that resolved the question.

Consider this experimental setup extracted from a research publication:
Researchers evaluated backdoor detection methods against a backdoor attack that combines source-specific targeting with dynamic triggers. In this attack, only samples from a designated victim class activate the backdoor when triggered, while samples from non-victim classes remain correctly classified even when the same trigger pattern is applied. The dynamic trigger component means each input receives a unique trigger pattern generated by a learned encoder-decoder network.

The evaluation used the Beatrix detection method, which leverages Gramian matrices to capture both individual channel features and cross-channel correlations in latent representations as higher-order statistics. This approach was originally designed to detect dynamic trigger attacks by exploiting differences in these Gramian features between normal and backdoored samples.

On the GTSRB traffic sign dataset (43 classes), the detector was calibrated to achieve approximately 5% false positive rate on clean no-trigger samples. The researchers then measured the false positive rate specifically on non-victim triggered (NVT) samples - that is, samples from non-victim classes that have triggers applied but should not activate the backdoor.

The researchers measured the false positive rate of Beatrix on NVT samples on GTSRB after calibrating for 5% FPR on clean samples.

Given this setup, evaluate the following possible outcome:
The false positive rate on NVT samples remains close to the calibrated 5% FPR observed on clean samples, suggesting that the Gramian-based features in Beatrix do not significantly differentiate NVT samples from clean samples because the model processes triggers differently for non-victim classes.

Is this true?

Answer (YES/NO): NO